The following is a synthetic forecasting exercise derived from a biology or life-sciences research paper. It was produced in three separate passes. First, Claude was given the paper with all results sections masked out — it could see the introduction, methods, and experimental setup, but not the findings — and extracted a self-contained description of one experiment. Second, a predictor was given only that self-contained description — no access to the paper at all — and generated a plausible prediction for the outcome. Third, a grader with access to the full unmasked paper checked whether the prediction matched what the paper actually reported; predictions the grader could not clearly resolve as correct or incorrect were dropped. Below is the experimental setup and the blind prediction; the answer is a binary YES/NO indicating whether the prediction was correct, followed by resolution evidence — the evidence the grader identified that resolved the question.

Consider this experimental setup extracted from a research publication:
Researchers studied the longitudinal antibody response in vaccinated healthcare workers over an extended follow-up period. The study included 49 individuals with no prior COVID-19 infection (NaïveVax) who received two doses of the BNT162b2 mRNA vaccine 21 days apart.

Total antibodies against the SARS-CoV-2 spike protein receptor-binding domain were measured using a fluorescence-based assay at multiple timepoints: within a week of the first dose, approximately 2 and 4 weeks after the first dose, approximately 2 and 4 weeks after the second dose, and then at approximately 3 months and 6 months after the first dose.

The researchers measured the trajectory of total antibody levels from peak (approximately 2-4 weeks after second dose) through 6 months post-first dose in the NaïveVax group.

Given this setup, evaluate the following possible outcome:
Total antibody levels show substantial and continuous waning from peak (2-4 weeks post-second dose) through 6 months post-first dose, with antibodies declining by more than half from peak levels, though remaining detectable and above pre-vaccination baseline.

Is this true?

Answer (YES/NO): YES